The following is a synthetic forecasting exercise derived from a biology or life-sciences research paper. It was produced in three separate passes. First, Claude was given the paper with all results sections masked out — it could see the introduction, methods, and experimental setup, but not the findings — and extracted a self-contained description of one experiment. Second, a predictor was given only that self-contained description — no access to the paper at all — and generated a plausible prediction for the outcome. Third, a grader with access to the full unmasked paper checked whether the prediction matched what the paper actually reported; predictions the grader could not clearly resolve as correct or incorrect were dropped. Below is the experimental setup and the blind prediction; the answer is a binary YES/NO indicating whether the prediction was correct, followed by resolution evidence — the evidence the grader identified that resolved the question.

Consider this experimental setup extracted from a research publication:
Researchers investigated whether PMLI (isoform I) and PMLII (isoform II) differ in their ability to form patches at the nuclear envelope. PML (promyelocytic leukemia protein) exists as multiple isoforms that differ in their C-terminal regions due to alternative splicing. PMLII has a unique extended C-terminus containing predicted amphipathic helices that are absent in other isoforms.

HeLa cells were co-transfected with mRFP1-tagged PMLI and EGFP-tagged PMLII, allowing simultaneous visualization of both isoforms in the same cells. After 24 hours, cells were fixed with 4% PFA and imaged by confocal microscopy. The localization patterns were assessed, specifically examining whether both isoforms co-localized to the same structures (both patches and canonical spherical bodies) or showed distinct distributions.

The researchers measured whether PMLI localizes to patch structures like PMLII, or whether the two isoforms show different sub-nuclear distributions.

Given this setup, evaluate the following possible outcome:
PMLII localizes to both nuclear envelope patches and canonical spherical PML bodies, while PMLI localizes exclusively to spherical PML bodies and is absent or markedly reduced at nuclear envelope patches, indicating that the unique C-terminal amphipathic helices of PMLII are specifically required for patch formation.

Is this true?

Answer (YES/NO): YES